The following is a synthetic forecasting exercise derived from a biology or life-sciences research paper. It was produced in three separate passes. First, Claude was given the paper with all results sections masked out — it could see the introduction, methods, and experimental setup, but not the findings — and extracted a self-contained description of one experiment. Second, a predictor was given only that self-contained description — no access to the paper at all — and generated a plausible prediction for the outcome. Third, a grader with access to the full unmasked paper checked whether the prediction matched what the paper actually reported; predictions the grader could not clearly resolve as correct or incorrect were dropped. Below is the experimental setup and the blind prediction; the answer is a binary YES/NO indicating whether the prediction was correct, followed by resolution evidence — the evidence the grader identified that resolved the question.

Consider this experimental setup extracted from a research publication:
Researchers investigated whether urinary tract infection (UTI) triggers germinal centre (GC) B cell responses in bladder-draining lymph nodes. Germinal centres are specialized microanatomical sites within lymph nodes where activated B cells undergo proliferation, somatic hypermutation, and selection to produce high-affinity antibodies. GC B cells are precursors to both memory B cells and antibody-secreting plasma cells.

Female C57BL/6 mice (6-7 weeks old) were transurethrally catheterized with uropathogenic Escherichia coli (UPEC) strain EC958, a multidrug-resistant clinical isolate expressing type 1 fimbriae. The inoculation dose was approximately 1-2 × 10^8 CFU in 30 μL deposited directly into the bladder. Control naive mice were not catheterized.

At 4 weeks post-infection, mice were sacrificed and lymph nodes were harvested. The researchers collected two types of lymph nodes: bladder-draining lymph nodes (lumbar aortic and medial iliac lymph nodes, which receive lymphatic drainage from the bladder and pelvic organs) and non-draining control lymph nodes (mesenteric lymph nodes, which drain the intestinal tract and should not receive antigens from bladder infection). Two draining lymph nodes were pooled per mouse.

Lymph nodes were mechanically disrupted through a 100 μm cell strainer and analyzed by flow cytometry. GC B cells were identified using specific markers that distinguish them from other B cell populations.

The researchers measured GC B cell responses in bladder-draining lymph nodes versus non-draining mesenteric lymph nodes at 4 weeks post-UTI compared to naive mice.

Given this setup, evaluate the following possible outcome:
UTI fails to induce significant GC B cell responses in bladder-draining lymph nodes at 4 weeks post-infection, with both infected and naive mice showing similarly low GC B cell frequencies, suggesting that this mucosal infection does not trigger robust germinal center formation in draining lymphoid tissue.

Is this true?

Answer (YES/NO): NO